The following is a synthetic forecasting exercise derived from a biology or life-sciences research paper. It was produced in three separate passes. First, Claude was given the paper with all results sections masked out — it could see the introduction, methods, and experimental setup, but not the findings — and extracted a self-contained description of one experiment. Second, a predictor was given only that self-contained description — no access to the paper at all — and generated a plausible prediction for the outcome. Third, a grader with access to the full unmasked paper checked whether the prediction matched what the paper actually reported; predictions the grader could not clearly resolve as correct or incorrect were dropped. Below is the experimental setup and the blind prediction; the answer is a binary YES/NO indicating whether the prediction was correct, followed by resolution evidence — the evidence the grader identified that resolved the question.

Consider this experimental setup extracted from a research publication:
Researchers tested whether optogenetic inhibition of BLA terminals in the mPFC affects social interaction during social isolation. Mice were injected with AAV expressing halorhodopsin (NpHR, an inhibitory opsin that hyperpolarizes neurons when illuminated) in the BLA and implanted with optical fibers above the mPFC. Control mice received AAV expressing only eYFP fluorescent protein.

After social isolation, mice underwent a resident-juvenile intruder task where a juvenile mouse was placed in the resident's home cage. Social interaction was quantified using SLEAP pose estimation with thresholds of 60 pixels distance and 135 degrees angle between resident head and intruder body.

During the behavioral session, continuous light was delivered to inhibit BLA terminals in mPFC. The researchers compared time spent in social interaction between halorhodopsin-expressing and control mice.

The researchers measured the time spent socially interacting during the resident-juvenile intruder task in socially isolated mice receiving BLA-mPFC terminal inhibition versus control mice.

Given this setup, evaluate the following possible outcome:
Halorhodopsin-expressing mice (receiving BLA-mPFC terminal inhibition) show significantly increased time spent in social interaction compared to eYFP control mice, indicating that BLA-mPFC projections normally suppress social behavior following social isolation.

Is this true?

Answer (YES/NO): YES